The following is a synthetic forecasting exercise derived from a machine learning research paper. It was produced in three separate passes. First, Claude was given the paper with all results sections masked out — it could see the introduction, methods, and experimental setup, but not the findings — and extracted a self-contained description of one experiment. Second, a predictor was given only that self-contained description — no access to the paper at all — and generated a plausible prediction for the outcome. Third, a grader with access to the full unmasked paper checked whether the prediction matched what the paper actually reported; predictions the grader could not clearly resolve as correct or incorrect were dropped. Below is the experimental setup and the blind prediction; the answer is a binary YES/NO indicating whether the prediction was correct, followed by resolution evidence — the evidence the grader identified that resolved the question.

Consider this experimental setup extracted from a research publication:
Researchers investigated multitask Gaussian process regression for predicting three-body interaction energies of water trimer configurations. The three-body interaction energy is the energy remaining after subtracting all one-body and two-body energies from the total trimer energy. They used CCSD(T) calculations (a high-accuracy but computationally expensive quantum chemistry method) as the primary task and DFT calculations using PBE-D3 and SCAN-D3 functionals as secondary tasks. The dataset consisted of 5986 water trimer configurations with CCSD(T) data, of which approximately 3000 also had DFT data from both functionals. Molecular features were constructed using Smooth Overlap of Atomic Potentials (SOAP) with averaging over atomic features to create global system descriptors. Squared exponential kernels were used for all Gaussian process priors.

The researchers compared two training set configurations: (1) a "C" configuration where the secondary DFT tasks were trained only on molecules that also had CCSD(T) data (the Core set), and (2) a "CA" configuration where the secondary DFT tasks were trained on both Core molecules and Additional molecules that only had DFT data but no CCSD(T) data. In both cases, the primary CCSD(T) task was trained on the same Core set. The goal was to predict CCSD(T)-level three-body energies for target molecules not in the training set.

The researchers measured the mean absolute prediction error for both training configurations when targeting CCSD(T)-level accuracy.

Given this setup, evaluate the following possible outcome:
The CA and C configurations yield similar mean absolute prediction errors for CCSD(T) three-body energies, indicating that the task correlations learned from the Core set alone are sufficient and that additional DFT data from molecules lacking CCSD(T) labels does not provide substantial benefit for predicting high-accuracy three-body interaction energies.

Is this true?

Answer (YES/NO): NO